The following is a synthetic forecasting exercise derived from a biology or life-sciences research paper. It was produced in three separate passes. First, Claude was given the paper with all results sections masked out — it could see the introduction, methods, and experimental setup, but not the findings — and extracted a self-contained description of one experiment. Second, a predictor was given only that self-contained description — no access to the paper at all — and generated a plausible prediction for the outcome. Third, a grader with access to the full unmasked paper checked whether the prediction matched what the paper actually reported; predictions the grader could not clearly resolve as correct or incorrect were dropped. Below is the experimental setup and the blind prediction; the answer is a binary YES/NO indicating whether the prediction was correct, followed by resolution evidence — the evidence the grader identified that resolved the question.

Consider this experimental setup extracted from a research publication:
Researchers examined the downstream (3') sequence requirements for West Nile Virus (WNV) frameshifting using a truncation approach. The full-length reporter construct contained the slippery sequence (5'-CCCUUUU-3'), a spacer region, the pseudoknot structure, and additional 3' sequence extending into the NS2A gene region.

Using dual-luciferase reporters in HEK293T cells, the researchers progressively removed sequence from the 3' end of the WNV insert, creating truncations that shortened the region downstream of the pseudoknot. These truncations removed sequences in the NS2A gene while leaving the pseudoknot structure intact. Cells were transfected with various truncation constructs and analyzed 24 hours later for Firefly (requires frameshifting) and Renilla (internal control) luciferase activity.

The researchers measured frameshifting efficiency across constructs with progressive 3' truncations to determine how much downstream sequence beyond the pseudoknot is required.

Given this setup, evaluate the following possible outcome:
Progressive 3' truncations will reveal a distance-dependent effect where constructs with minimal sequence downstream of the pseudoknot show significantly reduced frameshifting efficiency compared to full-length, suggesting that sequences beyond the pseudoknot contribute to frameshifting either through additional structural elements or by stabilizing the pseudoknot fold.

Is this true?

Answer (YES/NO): YES